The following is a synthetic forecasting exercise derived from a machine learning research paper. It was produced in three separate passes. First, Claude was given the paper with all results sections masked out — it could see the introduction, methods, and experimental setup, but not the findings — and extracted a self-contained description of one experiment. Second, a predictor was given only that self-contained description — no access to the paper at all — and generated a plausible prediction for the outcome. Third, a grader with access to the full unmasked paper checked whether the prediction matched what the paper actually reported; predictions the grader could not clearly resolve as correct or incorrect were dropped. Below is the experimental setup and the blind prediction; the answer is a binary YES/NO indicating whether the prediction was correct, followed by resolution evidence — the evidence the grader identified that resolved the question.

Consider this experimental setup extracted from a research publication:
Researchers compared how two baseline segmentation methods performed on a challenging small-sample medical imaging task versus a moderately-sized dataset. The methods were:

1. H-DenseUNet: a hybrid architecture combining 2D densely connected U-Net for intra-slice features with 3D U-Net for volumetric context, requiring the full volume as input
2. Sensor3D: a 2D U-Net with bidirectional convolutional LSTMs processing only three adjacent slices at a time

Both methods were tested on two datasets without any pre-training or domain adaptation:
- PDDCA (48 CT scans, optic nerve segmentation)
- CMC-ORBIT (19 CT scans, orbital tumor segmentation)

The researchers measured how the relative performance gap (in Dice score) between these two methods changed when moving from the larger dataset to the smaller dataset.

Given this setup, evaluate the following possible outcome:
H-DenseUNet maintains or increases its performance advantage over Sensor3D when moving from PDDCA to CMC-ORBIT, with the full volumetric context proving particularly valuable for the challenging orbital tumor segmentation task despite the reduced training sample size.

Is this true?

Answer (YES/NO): NO